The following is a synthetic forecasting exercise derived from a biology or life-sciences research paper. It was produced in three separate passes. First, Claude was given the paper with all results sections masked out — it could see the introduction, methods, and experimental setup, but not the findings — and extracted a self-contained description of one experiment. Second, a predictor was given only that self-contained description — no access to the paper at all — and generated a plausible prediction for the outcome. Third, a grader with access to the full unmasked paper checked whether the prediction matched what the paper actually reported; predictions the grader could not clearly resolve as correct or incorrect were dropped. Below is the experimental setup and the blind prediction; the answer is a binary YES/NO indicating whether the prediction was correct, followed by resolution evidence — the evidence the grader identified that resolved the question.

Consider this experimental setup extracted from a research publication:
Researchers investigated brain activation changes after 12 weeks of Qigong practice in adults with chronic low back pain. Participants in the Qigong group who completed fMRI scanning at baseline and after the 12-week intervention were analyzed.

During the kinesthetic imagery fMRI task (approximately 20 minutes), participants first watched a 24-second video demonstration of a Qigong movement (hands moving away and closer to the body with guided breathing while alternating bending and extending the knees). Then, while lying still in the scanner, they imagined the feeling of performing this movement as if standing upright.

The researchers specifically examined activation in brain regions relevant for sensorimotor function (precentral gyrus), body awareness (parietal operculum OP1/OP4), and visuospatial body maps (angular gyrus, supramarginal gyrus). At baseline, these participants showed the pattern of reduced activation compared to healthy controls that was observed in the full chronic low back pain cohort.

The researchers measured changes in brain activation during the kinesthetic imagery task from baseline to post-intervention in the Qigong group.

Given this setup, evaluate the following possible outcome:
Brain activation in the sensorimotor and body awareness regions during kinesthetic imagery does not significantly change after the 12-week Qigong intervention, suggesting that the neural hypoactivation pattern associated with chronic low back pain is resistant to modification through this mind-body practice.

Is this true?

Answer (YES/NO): NO